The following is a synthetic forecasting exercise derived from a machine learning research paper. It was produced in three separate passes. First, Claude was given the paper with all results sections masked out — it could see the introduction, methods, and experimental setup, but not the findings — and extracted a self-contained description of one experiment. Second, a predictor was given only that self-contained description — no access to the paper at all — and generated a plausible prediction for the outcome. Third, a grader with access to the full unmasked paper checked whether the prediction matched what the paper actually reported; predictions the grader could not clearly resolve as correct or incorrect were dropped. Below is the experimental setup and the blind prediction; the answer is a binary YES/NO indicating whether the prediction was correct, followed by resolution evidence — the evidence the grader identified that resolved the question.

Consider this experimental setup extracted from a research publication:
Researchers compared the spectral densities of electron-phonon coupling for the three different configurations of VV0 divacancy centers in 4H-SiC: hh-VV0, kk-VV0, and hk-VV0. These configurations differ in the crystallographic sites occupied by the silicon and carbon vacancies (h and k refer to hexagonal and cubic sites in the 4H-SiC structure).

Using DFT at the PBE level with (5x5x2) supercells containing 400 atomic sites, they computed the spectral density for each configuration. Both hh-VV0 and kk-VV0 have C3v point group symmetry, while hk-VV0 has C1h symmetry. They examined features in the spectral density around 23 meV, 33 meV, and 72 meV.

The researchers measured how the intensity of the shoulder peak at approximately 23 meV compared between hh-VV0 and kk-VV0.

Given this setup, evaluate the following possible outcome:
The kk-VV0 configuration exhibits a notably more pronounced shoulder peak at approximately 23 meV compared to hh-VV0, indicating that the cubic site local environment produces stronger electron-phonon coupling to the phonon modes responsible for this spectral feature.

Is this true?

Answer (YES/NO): NO